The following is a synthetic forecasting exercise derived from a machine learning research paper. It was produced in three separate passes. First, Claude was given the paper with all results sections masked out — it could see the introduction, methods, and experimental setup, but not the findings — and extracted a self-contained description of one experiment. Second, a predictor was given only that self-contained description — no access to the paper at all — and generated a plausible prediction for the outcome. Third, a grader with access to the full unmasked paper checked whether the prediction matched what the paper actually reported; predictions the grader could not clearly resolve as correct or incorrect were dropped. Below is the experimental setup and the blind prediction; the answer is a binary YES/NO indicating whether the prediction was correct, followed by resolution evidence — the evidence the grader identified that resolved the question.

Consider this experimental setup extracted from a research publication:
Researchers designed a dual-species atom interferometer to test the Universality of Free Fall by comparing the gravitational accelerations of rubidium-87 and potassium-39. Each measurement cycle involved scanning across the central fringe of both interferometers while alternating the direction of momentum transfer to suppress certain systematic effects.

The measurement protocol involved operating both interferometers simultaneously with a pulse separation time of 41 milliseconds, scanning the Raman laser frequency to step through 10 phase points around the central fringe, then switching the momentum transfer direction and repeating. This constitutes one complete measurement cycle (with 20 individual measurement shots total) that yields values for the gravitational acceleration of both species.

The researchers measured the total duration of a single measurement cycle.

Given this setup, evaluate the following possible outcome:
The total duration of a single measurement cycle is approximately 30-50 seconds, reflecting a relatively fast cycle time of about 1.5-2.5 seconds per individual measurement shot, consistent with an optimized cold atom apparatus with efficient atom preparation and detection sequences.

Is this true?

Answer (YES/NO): YES